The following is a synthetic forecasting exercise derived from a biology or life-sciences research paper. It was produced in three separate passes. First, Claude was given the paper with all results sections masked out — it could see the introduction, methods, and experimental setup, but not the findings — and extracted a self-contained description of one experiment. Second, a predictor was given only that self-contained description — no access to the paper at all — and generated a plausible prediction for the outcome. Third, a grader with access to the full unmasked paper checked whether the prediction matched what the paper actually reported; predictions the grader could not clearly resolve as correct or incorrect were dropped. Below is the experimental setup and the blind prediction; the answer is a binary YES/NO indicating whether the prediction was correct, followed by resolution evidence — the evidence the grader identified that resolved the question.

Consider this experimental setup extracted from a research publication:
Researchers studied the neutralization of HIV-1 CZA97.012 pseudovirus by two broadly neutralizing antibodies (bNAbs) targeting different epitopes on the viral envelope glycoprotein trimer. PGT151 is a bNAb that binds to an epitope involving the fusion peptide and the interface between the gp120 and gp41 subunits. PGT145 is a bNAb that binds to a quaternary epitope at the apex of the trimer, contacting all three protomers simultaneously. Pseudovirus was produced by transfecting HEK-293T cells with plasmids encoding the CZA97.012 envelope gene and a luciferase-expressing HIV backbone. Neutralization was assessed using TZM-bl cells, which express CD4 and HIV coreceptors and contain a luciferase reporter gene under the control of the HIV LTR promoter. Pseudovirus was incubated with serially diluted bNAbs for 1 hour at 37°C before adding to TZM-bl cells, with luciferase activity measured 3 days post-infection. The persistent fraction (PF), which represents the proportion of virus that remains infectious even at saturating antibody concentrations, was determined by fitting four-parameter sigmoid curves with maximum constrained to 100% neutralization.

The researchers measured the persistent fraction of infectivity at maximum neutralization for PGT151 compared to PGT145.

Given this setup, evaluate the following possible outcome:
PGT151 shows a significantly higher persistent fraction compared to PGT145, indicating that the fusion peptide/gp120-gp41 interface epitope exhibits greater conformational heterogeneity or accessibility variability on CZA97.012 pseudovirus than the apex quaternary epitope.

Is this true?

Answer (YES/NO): YES